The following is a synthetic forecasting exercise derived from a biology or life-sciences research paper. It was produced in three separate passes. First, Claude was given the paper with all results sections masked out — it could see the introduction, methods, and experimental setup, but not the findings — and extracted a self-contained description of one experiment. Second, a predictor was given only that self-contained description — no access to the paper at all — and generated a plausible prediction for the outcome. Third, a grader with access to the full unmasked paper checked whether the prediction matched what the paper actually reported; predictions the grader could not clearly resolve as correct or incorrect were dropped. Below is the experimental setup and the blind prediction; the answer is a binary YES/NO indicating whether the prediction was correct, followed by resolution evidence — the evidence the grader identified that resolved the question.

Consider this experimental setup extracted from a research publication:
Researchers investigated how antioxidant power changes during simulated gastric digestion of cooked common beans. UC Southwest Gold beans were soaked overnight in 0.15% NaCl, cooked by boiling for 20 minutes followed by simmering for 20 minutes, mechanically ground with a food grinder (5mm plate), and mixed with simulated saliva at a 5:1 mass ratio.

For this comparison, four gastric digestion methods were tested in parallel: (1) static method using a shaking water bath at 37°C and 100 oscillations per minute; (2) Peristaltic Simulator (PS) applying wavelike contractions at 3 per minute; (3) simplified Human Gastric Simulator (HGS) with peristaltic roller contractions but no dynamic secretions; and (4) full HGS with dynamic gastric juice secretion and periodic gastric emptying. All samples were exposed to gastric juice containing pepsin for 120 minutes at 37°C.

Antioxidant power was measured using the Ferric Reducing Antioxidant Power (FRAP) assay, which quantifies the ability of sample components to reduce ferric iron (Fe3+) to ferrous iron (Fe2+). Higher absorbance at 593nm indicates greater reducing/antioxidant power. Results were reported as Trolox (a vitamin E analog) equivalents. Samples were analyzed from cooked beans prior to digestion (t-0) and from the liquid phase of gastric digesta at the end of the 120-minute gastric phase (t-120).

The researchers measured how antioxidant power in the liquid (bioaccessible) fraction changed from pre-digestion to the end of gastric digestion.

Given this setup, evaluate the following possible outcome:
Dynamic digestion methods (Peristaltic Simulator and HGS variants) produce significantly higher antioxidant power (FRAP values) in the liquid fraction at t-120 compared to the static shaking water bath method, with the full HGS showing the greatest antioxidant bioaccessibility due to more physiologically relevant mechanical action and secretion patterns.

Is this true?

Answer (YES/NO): NO